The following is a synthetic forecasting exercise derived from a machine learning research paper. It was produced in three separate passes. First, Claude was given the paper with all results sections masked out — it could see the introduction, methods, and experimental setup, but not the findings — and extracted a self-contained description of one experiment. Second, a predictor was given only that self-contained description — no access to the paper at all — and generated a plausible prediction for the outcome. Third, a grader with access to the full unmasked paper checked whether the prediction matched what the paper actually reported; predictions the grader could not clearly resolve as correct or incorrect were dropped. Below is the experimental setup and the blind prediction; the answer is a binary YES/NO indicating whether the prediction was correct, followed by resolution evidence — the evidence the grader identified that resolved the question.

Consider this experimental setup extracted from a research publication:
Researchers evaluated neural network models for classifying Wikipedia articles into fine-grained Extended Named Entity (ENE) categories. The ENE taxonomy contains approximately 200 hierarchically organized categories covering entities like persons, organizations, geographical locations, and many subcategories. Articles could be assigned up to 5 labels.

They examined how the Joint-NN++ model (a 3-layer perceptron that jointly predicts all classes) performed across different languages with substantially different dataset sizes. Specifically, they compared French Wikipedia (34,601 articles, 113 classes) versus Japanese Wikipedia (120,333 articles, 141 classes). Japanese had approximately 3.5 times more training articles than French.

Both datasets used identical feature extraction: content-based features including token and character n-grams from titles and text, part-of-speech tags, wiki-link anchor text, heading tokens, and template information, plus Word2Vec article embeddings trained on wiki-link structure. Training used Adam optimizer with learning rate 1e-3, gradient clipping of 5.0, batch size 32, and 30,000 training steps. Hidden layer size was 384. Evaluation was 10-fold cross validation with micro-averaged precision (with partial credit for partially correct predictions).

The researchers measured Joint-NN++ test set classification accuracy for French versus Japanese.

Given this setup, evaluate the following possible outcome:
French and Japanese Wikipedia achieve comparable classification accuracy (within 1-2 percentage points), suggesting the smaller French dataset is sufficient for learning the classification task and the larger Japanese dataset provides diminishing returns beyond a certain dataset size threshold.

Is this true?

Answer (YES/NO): NO